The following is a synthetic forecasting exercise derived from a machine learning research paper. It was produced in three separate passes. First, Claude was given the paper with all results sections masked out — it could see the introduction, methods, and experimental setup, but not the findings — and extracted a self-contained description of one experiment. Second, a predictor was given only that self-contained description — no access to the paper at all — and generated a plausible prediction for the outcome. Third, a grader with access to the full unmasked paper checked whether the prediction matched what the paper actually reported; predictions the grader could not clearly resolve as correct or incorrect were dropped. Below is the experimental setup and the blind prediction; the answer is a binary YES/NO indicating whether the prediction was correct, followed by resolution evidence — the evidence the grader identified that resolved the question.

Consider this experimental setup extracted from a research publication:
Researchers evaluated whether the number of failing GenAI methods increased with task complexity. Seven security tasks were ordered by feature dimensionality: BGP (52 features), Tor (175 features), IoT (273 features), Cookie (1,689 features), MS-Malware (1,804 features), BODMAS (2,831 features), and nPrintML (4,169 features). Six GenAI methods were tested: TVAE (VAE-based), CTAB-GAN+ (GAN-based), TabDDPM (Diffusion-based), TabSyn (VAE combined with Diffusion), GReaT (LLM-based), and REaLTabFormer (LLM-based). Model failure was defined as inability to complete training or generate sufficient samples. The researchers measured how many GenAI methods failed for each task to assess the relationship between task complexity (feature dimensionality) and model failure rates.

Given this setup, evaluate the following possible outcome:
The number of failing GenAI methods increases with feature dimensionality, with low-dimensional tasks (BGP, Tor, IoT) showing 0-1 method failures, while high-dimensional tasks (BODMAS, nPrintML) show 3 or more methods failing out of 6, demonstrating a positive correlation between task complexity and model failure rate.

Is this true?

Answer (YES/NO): NO